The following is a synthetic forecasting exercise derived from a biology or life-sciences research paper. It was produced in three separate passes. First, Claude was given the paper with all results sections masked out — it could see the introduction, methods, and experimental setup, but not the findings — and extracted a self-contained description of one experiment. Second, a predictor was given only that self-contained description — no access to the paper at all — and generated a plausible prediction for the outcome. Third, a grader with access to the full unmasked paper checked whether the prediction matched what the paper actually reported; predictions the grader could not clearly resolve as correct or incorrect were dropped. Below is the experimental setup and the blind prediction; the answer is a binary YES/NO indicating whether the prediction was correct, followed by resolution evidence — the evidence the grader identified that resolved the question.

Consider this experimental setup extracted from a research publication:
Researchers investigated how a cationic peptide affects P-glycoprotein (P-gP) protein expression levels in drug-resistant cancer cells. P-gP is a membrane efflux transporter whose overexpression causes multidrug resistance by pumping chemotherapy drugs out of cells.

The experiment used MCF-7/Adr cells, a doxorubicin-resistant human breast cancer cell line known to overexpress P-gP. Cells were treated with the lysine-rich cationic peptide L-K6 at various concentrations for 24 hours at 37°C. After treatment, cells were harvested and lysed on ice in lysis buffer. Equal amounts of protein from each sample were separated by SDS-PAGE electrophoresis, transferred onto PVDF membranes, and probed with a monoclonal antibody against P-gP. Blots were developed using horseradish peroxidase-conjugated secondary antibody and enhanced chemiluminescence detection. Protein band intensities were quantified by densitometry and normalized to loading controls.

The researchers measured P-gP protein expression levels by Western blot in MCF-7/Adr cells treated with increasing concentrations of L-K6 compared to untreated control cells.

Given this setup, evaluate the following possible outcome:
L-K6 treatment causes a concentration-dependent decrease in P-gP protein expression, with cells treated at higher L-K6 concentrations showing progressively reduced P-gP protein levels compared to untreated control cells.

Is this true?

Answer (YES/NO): YES